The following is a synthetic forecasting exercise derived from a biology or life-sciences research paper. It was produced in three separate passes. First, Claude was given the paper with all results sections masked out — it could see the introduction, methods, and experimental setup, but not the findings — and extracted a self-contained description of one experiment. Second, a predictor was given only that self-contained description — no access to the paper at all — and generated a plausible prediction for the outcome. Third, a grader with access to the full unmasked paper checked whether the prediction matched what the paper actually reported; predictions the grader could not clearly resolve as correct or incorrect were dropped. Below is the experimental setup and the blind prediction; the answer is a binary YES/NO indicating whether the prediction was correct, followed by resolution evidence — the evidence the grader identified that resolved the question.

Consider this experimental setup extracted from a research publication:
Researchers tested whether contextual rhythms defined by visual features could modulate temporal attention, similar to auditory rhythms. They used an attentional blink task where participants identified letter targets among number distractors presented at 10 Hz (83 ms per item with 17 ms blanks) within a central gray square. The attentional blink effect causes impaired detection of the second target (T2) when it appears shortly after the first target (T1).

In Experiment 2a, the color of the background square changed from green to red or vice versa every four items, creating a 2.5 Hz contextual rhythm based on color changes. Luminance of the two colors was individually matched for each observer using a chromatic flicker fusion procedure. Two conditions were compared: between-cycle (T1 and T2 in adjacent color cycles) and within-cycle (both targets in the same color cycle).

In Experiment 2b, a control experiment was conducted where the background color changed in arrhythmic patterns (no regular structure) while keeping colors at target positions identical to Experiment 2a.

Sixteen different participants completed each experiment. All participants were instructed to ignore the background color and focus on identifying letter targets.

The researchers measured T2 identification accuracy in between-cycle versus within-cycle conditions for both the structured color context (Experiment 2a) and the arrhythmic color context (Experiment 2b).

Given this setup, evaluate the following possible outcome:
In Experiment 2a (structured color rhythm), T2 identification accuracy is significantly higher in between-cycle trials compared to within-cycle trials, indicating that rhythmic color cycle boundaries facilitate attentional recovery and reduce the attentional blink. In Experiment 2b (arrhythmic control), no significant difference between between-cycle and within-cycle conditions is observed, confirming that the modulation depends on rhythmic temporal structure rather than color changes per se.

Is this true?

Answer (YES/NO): YES